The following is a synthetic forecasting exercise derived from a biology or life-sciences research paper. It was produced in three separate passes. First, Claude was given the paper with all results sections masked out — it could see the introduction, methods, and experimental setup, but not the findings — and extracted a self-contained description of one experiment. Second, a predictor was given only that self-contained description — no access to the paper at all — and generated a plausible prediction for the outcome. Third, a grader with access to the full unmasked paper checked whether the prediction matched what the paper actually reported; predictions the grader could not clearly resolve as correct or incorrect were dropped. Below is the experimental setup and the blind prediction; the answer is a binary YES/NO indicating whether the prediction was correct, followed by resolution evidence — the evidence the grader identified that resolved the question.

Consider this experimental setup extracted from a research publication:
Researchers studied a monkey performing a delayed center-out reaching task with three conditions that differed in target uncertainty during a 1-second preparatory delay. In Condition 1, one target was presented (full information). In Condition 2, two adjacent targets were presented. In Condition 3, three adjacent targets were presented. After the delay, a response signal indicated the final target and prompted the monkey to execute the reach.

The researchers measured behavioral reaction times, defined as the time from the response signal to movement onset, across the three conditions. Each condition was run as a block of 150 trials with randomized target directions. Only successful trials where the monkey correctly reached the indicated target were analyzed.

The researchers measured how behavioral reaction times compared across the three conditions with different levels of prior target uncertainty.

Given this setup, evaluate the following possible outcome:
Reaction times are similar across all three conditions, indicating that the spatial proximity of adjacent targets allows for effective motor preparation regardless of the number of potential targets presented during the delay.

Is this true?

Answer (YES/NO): NO